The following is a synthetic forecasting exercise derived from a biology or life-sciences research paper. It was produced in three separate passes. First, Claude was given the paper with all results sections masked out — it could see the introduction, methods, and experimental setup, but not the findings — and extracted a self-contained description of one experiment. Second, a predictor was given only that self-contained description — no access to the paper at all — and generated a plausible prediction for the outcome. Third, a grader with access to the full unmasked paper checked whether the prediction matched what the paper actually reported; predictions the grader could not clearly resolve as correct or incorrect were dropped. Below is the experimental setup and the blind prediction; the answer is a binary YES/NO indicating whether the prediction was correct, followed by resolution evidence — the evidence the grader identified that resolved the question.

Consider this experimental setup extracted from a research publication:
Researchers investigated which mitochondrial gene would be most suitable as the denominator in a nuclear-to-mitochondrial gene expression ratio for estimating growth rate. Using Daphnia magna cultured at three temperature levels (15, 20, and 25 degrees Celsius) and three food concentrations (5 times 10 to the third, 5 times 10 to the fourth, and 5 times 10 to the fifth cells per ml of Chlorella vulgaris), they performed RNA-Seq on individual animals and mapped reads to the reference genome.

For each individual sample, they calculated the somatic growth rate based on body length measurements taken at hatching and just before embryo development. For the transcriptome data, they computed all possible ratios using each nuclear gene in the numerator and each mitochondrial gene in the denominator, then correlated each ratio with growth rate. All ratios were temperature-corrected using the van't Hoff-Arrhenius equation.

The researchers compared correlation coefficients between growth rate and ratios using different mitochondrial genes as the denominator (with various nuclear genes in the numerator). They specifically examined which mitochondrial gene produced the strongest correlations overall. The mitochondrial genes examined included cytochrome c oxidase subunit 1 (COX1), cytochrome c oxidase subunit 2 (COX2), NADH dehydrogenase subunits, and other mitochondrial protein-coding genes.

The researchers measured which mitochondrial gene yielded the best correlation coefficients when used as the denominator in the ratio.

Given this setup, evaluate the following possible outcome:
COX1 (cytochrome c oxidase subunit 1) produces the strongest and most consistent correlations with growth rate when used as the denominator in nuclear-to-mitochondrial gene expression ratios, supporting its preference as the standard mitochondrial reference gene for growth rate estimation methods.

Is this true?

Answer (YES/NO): YES